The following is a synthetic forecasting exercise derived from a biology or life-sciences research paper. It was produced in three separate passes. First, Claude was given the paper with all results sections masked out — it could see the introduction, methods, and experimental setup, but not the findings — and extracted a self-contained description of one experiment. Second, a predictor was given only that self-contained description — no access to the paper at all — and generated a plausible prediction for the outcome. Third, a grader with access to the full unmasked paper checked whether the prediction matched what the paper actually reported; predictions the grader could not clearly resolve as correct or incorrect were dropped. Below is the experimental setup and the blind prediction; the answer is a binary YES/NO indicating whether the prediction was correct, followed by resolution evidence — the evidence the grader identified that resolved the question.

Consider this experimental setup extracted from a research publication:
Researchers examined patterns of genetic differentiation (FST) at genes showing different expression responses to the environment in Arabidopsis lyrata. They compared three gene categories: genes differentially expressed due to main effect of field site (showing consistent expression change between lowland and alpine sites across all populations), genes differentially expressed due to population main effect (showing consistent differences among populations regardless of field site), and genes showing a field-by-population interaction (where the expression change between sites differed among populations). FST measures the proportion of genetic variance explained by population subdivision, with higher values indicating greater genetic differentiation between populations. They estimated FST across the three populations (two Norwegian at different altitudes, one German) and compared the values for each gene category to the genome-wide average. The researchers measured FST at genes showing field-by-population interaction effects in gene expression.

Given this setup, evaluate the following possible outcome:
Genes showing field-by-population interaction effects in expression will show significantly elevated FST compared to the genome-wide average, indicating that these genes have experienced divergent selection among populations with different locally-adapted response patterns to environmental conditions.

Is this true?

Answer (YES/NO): YES